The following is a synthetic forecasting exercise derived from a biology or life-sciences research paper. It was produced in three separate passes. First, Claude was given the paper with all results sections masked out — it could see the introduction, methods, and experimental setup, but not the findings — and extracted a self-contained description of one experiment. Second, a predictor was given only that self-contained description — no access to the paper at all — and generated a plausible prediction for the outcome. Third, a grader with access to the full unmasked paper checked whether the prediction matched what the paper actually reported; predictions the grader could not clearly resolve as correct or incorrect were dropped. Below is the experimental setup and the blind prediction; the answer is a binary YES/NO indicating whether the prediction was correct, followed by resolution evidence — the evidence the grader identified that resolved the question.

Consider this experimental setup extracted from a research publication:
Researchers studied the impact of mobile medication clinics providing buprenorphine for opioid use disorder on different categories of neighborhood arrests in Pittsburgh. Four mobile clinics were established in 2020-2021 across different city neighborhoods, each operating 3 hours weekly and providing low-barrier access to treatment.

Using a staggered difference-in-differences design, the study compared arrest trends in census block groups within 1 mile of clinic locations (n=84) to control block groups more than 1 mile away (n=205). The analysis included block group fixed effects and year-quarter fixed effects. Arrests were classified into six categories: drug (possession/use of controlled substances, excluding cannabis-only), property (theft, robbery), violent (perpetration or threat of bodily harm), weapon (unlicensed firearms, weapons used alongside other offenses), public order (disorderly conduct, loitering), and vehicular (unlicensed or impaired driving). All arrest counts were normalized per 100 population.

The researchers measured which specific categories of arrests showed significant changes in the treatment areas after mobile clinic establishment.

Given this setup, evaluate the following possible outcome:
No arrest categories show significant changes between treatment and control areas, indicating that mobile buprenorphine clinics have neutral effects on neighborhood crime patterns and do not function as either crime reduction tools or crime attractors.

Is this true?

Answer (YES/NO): NO